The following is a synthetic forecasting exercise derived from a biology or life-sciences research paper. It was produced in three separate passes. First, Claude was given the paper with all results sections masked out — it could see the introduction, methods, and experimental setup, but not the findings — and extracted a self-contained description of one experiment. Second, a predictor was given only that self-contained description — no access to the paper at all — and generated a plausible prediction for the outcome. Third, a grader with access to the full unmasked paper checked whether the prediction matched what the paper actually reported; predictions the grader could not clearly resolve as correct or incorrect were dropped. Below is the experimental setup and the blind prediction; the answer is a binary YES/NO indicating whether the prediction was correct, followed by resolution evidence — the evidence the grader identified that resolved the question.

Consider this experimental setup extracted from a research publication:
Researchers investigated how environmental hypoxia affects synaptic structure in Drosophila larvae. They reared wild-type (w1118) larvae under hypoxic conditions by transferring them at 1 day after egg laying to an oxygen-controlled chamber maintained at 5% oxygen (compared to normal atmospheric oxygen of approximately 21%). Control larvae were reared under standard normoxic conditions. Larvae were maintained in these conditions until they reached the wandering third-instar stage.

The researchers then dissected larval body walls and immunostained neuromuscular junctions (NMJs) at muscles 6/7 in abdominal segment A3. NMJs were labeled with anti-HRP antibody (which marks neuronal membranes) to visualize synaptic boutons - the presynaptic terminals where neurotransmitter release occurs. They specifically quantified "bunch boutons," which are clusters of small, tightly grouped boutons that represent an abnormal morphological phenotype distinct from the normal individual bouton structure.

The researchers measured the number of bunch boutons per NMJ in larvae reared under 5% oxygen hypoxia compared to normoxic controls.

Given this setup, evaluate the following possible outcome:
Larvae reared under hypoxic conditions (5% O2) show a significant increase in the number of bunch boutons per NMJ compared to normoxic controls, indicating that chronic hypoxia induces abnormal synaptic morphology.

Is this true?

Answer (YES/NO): YES